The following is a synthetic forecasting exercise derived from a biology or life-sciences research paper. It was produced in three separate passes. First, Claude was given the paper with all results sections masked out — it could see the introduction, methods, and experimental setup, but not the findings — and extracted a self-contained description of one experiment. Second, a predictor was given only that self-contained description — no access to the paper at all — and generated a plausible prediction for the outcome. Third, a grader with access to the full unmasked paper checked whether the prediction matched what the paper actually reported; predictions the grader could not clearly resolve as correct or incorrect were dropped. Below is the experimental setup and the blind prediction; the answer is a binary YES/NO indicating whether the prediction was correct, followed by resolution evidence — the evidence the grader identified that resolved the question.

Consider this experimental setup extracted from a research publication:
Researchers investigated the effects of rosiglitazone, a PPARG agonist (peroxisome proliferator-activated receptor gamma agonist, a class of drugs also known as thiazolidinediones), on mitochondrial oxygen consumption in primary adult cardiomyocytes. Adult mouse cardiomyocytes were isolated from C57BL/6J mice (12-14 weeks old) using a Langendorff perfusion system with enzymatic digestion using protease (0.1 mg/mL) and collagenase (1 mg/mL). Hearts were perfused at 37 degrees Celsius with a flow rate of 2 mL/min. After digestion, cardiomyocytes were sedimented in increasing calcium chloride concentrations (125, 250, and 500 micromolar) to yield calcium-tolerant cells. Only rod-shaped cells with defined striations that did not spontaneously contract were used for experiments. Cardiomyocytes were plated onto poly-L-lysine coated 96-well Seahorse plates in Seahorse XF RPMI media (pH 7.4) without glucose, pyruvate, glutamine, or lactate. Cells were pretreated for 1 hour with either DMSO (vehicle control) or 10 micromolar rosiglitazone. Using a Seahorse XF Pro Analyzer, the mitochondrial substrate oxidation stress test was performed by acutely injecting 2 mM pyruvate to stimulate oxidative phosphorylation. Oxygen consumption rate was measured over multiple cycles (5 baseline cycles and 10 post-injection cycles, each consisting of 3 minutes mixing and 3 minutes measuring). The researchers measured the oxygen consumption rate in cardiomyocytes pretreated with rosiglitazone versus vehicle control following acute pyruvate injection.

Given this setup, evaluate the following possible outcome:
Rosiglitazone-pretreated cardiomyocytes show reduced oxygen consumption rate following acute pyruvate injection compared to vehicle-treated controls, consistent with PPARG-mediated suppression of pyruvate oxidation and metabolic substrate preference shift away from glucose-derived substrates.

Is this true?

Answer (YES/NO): YES